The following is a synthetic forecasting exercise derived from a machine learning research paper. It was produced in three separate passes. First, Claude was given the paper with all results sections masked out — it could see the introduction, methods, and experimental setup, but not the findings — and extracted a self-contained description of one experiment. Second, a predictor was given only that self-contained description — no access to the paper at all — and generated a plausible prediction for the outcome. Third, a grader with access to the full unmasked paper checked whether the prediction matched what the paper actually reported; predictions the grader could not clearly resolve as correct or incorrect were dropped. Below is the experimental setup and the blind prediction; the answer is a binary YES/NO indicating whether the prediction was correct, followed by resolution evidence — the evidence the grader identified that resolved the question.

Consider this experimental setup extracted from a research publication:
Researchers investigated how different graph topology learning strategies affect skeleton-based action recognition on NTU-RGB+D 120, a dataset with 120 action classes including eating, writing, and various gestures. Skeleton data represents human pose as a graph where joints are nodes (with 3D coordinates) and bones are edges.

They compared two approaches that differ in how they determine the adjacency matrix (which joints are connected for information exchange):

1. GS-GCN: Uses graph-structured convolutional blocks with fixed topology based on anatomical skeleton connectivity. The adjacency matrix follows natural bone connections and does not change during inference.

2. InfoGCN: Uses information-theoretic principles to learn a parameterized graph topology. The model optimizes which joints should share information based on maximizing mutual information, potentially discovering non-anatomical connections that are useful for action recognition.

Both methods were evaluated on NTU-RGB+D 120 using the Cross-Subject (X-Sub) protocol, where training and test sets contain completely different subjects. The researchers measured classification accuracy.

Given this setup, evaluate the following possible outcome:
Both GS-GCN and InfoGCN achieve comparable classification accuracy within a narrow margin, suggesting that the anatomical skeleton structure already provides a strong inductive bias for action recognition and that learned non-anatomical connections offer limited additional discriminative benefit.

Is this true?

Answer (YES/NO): NO